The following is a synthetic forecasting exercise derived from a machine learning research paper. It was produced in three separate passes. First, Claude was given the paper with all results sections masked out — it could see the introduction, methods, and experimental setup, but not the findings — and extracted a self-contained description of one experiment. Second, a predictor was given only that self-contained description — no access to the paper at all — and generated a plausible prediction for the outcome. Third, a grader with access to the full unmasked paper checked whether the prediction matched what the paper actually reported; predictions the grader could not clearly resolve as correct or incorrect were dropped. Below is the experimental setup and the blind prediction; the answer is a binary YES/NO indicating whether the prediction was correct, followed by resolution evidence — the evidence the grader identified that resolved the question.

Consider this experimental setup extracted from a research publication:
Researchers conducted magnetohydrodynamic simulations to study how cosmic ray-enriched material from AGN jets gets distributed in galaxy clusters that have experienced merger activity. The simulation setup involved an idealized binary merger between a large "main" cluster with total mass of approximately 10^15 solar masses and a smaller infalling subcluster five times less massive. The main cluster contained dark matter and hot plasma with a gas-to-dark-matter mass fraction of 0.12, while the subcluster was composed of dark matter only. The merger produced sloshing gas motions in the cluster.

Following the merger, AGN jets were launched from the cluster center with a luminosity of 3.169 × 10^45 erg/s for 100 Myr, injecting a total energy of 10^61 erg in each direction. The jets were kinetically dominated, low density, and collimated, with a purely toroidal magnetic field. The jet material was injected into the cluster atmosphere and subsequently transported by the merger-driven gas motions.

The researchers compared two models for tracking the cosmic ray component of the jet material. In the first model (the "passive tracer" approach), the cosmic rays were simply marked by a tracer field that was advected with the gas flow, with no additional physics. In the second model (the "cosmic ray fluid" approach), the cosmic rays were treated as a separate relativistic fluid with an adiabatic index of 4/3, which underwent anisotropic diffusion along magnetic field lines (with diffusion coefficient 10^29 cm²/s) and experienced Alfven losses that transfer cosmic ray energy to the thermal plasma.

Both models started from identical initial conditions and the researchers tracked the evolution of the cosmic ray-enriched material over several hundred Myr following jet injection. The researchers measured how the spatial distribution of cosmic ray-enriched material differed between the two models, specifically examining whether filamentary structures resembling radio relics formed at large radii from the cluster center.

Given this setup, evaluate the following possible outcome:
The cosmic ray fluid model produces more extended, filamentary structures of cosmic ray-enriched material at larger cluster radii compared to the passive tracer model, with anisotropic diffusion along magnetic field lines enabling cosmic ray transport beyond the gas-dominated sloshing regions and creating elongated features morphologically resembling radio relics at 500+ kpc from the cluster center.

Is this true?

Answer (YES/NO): NO